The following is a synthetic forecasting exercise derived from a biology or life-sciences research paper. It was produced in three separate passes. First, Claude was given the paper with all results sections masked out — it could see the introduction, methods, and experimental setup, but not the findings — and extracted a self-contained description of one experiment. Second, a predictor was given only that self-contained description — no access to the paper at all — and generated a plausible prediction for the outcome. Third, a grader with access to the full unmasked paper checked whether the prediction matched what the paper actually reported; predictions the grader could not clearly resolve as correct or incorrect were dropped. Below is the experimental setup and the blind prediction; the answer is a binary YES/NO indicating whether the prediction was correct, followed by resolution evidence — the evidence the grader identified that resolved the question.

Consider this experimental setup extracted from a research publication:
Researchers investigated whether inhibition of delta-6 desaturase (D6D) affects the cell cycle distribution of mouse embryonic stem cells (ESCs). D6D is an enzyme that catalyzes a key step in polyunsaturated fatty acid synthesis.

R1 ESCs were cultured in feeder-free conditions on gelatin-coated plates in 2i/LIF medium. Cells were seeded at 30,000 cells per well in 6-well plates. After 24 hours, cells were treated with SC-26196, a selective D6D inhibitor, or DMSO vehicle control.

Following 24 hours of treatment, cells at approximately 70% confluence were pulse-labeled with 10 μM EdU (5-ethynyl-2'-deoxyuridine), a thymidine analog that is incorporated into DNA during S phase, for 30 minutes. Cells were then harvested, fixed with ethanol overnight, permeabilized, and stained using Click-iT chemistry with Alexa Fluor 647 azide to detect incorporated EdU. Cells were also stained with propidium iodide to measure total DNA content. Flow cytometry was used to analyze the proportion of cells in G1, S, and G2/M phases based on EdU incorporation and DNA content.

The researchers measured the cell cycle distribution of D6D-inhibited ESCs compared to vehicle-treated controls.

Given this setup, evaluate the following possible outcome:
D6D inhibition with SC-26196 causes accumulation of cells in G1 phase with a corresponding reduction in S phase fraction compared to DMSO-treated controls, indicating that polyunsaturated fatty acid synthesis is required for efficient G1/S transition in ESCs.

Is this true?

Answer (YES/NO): NO